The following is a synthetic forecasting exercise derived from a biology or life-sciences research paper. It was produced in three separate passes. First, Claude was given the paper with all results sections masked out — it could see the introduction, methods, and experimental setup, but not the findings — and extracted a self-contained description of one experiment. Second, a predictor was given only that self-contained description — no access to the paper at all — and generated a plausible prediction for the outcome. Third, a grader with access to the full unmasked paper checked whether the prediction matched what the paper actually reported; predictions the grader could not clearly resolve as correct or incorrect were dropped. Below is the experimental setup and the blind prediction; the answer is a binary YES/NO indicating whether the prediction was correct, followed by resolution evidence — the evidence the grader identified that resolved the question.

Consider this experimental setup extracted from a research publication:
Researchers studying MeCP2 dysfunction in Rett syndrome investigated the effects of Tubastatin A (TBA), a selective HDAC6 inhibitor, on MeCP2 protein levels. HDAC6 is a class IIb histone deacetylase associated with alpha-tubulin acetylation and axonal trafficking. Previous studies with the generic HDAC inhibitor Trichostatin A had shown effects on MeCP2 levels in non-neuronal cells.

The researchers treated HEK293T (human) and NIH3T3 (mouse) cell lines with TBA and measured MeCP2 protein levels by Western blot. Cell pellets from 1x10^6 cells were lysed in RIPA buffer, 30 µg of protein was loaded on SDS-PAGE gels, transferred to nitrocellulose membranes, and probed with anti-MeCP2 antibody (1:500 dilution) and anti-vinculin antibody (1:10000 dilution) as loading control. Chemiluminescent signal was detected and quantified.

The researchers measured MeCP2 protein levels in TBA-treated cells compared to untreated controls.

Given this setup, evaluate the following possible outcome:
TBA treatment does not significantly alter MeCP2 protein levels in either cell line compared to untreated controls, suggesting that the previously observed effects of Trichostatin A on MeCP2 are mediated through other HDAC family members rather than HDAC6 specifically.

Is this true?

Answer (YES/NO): NO